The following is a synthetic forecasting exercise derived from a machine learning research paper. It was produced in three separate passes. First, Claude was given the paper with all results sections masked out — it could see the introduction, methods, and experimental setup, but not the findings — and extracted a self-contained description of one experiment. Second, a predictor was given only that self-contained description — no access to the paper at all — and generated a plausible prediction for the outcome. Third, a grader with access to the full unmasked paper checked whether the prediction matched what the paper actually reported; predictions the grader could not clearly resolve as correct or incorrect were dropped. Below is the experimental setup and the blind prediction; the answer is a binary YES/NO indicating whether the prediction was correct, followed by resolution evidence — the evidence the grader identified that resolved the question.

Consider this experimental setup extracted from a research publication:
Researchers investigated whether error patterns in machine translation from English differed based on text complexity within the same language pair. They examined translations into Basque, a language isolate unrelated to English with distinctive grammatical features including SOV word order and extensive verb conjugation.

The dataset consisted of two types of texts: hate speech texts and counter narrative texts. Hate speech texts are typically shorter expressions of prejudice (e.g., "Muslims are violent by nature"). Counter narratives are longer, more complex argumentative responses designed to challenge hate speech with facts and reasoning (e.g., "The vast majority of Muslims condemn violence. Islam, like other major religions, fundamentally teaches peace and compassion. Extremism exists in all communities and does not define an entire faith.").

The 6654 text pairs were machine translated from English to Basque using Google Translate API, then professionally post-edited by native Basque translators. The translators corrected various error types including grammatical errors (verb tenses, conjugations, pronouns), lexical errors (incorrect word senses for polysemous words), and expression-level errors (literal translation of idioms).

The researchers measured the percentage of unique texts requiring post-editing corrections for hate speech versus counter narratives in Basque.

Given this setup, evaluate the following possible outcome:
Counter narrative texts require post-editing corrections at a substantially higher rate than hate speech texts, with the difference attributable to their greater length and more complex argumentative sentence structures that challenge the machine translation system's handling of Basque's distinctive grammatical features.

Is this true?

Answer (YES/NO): YES